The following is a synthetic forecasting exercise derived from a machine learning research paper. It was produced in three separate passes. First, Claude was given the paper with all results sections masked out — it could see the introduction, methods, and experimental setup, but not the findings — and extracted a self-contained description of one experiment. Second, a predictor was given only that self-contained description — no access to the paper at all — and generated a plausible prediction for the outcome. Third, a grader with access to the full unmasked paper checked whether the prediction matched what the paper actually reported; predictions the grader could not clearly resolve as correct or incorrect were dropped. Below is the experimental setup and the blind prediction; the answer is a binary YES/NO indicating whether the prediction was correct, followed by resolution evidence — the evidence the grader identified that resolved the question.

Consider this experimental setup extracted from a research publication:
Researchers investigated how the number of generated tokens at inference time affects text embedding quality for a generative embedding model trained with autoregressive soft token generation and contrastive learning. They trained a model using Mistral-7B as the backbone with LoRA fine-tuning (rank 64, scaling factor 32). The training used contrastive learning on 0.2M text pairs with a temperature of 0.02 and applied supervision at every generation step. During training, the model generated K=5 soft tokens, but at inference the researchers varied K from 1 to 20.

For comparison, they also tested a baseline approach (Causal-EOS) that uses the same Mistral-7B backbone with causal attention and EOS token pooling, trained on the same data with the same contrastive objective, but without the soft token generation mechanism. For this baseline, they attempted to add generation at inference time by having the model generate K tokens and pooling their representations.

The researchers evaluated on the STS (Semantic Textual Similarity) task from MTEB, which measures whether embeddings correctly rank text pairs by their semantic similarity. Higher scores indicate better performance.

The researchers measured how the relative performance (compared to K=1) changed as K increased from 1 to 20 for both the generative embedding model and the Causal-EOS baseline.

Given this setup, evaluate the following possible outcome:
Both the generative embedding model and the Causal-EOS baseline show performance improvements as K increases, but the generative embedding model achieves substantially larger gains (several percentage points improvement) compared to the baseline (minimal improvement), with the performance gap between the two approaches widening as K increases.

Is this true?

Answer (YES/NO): NO